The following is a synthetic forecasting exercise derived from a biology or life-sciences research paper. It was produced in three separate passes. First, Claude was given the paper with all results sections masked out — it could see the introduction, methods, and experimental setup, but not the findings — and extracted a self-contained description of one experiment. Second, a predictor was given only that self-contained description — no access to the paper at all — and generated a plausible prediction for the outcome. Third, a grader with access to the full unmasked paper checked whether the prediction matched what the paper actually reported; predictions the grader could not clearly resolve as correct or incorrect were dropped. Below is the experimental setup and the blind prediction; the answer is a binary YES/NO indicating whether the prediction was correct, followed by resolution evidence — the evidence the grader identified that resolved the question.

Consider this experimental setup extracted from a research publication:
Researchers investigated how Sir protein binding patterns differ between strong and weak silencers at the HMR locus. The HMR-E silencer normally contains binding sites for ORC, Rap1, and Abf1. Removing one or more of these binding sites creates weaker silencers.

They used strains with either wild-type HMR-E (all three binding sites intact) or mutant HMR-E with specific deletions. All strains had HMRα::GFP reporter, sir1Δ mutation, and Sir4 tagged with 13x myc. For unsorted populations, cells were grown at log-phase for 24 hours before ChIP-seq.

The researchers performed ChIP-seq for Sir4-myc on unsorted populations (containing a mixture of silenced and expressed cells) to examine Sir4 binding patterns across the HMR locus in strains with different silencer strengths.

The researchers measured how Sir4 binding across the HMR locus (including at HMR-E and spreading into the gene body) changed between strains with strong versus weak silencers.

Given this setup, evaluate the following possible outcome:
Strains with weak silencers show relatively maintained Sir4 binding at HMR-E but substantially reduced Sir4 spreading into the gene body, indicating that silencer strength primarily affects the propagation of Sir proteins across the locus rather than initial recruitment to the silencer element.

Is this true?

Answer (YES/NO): NO